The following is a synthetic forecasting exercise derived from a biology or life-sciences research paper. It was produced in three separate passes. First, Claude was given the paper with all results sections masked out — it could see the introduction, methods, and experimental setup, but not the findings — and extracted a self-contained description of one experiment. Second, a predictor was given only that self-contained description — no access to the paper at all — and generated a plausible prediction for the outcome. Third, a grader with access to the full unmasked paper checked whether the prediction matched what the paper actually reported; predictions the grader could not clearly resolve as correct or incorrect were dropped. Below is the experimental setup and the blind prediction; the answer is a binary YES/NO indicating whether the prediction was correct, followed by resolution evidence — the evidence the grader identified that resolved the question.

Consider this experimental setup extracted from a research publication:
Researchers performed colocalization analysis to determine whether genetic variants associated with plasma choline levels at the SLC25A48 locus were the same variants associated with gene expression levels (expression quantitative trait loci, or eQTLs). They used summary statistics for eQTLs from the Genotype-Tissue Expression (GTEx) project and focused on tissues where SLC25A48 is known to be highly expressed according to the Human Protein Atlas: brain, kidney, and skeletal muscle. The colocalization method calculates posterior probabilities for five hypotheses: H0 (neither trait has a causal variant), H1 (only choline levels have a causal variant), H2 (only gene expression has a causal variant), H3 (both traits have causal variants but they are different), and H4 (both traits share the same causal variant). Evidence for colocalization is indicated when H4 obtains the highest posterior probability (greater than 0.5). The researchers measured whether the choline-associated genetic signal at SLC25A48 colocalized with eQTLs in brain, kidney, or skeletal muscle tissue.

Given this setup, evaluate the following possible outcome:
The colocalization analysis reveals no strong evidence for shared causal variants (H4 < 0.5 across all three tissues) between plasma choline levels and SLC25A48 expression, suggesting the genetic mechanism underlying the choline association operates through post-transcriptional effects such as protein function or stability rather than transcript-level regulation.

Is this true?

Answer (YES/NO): NO